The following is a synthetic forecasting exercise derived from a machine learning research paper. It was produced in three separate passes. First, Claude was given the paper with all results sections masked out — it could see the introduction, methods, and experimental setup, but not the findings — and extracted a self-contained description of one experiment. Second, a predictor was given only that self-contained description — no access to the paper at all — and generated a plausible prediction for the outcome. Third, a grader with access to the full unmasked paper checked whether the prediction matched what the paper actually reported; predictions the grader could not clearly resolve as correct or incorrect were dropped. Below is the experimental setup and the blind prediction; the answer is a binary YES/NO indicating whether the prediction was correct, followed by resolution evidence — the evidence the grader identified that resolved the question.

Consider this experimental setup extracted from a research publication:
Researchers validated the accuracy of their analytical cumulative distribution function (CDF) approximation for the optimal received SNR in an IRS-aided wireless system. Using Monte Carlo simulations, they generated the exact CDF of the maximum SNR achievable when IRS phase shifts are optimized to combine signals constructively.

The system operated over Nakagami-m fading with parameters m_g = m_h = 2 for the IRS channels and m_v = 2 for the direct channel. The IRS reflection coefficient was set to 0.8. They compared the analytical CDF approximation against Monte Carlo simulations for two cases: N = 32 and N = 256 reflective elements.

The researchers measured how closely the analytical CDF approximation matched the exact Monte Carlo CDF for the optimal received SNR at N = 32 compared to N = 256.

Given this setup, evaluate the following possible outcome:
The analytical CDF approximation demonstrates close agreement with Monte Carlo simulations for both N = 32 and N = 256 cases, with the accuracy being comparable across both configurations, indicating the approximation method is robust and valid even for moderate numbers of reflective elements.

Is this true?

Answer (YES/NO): NO